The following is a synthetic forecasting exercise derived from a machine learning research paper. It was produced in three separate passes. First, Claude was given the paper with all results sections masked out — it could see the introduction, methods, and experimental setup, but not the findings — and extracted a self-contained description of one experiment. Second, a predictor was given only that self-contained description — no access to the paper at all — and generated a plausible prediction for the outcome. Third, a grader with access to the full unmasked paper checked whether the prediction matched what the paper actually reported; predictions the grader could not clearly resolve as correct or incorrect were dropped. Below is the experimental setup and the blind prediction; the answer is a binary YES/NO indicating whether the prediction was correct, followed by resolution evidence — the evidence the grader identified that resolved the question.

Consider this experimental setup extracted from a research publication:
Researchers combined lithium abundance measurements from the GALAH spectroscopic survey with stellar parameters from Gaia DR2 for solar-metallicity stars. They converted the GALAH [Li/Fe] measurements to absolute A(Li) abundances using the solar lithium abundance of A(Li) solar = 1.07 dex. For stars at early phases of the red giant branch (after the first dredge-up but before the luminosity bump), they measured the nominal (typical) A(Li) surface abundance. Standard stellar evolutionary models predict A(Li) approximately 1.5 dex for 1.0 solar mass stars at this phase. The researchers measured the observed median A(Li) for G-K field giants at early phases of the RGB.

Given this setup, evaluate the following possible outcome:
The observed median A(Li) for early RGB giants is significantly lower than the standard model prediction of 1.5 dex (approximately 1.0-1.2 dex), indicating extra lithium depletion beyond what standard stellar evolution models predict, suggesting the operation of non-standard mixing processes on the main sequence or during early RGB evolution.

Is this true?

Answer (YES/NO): NO